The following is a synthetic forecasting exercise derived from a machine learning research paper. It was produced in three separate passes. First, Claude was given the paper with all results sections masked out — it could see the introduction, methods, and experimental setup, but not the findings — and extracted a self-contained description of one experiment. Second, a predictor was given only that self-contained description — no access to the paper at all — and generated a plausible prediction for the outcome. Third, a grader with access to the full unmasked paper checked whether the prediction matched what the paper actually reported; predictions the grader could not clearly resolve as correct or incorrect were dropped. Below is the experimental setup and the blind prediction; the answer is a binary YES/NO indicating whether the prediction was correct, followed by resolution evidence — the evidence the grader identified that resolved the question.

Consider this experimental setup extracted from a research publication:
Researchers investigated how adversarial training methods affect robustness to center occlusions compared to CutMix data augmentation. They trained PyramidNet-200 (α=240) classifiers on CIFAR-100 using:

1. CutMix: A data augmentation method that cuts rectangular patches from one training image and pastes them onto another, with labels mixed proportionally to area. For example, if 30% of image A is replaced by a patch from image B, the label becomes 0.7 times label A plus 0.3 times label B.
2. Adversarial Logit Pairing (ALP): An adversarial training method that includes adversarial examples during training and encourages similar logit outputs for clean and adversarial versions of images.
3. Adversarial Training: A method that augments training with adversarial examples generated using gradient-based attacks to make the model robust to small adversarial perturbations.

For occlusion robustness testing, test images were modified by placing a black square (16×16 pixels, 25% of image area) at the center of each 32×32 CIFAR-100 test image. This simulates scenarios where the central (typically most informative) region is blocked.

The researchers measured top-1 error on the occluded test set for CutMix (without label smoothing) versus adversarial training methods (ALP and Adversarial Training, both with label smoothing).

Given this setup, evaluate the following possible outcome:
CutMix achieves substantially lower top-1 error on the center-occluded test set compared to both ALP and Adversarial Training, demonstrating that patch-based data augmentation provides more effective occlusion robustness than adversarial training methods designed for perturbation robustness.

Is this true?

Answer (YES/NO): YES